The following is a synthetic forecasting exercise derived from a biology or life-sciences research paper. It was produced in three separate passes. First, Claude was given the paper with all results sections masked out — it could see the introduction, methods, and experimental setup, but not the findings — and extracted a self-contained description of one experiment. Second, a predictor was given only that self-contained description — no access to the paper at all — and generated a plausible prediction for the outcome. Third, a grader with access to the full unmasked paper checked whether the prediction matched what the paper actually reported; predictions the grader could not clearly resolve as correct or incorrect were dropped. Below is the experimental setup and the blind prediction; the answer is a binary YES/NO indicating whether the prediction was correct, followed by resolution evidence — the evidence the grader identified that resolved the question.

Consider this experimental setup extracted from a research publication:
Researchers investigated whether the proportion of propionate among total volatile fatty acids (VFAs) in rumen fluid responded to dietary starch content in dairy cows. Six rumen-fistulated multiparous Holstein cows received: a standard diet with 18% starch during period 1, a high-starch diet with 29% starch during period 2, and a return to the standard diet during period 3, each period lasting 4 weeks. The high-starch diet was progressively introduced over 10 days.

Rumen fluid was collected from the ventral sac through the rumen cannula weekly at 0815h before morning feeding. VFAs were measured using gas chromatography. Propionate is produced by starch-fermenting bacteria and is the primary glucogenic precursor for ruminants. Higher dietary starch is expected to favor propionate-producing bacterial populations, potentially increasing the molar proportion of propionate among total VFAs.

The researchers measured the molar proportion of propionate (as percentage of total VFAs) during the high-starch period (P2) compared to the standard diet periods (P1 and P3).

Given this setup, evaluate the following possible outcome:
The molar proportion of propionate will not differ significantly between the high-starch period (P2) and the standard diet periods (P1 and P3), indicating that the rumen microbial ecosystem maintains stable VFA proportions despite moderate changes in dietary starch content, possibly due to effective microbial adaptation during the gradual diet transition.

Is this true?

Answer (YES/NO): NO